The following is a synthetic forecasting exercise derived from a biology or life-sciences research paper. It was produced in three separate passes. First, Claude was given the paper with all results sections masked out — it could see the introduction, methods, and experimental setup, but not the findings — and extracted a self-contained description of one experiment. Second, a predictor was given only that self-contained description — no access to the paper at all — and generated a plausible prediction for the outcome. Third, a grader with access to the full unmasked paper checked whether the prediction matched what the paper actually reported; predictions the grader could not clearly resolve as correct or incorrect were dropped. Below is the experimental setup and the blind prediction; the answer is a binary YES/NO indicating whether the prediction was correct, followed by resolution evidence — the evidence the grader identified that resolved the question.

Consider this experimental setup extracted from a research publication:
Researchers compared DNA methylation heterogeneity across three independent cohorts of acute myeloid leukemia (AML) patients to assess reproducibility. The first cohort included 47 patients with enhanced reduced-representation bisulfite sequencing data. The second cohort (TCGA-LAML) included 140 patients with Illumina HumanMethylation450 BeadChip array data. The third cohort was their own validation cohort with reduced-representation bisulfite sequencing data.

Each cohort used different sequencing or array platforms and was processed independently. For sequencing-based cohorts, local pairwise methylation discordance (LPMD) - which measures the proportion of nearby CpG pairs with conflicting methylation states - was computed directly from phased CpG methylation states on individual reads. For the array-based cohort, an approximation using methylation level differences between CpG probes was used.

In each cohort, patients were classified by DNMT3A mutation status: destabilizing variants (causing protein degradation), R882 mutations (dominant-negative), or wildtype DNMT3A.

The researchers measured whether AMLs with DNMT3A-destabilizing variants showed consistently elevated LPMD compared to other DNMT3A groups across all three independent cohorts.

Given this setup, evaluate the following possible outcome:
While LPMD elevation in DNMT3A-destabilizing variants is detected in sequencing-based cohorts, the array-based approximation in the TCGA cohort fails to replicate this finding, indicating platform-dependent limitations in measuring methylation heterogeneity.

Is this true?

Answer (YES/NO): NO